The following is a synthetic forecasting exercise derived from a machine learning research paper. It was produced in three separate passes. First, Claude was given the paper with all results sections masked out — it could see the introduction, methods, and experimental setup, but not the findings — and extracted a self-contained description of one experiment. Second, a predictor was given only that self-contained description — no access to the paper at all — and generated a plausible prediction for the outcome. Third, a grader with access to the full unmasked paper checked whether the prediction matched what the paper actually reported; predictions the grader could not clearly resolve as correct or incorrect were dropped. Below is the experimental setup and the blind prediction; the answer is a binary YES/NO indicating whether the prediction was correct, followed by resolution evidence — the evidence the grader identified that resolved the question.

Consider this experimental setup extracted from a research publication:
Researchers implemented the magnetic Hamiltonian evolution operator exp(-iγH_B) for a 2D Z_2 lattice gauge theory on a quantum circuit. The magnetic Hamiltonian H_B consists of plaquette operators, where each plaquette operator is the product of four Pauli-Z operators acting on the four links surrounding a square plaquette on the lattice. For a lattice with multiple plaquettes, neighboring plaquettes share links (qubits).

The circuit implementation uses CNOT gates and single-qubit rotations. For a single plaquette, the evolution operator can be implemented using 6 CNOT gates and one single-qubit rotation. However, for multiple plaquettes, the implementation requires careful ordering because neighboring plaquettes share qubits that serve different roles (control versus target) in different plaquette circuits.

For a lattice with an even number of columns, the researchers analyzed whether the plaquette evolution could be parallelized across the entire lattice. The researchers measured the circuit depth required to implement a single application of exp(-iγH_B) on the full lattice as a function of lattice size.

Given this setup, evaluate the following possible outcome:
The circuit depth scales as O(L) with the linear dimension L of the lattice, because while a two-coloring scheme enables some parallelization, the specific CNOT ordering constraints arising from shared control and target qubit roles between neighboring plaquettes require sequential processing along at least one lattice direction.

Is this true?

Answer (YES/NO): NO